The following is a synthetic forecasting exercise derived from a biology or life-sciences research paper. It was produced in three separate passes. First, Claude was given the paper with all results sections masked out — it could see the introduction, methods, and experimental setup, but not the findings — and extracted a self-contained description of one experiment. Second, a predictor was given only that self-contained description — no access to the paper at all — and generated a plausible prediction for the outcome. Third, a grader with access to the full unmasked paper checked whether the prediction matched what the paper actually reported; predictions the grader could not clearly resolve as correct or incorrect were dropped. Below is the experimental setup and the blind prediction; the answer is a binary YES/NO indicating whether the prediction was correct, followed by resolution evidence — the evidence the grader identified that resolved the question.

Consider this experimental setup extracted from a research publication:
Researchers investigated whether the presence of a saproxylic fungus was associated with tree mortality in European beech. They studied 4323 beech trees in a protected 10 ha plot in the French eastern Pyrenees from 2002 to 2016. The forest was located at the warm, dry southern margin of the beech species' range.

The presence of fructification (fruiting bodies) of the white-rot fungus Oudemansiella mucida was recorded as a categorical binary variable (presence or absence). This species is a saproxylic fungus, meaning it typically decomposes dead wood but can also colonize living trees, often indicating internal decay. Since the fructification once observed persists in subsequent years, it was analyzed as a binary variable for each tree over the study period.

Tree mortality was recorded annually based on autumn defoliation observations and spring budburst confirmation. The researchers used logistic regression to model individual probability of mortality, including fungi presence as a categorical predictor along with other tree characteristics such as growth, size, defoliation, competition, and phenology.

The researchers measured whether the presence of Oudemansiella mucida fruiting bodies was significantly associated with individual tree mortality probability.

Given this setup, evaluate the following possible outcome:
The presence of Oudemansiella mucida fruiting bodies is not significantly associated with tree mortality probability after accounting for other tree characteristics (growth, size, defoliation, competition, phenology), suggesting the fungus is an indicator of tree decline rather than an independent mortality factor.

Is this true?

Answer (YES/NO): NO